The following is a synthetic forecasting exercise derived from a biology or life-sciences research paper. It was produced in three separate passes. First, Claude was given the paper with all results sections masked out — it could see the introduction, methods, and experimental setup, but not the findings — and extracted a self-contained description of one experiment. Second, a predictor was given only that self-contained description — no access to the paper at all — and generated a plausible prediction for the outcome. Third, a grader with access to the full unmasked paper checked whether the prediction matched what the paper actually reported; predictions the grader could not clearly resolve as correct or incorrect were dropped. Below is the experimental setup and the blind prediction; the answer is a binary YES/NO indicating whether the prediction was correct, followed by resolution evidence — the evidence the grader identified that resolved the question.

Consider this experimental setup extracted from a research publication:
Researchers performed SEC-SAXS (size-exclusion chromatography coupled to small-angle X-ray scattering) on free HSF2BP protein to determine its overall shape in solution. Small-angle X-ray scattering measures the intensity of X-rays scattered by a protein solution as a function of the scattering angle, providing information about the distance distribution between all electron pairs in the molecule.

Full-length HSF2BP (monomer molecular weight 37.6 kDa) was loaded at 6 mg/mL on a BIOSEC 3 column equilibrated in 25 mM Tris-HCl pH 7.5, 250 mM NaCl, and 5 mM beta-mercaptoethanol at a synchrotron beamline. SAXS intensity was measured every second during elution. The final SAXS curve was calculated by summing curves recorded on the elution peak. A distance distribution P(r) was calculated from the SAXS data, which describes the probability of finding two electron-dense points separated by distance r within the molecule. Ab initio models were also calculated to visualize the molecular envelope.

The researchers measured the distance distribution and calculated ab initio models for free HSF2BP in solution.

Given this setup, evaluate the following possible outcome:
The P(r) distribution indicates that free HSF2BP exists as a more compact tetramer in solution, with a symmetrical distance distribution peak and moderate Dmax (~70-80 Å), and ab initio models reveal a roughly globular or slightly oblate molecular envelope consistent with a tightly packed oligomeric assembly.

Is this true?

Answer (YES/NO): NO